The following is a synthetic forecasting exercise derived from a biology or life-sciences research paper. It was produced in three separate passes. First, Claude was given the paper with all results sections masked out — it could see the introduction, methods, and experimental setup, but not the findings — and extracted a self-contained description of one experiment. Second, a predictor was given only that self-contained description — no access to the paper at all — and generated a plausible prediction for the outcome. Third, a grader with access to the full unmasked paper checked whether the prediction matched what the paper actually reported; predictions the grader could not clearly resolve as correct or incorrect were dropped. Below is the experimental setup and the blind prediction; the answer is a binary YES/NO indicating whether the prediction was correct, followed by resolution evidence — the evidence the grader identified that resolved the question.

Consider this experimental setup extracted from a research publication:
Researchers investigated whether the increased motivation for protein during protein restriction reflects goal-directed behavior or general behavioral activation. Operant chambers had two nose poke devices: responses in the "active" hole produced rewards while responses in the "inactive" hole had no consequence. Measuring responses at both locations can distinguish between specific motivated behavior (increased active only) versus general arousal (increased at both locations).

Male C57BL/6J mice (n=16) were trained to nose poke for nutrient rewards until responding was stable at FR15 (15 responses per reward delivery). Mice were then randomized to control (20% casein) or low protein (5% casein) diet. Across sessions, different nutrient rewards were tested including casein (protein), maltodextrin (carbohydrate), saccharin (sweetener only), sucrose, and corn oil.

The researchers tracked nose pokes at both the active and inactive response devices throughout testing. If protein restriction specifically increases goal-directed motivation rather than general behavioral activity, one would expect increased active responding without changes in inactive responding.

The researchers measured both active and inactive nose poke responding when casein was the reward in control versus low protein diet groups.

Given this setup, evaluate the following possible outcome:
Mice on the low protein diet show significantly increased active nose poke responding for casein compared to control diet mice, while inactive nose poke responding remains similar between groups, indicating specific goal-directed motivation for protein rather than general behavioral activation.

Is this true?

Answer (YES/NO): YES